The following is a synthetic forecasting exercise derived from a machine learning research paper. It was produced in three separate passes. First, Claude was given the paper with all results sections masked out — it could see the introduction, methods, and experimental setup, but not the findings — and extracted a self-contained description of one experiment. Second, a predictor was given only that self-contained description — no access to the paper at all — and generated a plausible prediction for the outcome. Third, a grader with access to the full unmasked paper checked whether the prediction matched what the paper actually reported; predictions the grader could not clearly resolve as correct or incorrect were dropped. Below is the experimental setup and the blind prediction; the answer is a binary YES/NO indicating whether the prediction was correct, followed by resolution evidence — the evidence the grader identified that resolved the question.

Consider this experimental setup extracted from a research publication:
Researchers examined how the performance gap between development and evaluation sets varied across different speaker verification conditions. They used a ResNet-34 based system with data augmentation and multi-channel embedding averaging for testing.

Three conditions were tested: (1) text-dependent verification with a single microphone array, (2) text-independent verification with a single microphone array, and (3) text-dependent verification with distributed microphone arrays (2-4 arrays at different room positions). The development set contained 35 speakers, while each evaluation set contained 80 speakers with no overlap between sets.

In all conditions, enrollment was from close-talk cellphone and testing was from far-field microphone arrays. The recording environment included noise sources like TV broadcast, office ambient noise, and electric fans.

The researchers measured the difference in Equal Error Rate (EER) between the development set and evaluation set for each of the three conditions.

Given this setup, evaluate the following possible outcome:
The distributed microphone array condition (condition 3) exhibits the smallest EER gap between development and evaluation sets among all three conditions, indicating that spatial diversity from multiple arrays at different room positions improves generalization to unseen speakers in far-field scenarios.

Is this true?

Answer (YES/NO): NO